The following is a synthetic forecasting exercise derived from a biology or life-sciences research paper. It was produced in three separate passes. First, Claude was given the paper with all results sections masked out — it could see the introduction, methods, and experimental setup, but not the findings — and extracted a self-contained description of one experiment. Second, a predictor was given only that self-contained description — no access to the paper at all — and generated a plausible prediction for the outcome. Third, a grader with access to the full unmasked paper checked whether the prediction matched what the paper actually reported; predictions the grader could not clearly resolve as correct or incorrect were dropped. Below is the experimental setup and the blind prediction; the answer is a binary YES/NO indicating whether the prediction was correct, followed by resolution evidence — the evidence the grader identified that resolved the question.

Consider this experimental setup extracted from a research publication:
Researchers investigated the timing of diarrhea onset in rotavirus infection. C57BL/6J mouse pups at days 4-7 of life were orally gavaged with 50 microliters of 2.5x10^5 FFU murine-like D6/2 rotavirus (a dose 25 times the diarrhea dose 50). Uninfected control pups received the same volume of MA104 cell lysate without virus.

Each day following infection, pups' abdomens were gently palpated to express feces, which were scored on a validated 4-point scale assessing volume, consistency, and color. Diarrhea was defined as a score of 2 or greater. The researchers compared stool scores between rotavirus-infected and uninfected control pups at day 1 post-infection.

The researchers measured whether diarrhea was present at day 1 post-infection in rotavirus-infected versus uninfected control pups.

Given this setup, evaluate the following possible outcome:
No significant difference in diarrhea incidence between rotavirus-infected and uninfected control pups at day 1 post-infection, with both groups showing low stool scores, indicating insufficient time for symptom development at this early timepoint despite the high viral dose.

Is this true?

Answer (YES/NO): YES